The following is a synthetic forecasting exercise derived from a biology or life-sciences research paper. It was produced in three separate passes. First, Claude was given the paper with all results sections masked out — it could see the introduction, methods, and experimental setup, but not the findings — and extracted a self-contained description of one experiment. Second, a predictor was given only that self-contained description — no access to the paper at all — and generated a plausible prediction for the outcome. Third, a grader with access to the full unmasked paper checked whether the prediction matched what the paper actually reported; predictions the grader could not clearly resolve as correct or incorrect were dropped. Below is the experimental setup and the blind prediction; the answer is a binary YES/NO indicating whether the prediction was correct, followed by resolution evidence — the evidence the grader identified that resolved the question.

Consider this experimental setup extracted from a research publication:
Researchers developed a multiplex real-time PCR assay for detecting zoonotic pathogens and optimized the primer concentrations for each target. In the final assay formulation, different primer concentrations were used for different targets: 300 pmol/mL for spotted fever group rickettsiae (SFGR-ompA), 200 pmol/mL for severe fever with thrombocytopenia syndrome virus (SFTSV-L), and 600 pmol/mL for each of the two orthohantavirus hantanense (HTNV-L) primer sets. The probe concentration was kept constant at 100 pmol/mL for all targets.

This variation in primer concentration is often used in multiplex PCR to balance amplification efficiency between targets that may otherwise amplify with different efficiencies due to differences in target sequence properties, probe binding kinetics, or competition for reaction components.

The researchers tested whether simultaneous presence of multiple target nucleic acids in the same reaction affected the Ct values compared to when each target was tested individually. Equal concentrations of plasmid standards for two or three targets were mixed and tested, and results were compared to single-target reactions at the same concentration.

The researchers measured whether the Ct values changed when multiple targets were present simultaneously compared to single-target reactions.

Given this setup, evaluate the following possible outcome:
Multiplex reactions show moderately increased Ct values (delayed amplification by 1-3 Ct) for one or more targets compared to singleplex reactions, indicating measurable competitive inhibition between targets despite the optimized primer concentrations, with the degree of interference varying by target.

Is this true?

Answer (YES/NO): NO